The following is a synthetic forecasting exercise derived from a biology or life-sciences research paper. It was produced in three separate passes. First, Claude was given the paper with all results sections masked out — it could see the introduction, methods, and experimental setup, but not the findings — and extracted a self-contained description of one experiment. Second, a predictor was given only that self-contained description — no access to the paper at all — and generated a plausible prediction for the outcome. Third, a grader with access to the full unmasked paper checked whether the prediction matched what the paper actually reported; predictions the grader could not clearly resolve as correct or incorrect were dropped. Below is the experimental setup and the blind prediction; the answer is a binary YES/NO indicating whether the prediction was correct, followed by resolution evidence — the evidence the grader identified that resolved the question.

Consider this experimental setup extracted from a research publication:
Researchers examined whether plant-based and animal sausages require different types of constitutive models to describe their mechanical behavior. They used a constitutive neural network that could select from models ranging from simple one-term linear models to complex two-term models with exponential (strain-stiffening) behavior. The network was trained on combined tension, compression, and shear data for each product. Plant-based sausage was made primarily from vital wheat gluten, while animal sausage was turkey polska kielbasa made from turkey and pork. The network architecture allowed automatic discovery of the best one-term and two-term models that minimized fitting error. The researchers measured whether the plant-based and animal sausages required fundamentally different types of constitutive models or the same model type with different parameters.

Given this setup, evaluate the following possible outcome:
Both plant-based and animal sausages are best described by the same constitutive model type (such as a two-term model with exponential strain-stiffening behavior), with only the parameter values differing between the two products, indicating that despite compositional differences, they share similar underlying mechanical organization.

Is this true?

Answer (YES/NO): NO